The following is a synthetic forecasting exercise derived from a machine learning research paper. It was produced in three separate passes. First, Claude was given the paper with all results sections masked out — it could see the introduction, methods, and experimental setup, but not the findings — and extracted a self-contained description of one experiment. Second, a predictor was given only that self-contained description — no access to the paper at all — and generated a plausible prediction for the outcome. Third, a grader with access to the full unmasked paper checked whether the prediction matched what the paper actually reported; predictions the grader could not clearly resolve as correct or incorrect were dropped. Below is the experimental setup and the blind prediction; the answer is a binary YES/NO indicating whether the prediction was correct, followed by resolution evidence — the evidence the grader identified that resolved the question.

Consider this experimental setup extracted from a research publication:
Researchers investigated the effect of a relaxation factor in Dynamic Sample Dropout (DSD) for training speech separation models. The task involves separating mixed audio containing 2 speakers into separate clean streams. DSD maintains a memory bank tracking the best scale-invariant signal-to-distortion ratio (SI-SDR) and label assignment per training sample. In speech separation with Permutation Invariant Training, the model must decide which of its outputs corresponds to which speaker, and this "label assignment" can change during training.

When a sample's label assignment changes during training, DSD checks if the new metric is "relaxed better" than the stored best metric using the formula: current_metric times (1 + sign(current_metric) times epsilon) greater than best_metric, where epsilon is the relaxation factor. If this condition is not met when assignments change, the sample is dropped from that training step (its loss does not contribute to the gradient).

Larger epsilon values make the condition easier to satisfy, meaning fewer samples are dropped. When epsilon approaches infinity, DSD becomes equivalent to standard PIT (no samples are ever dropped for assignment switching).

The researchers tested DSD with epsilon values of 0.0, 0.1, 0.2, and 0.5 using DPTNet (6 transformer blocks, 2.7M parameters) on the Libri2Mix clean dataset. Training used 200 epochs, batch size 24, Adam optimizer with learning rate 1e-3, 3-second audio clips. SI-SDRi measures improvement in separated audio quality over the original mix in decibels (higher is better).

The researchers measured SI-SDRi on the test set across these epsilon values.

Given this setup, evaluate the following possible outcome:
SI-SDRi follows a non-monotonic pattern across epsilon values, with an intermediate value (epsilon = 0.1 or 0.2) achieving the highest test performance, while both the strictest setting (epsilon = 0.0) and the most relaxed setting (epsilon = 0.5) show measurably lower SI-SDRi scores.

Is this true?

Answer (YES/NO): YES